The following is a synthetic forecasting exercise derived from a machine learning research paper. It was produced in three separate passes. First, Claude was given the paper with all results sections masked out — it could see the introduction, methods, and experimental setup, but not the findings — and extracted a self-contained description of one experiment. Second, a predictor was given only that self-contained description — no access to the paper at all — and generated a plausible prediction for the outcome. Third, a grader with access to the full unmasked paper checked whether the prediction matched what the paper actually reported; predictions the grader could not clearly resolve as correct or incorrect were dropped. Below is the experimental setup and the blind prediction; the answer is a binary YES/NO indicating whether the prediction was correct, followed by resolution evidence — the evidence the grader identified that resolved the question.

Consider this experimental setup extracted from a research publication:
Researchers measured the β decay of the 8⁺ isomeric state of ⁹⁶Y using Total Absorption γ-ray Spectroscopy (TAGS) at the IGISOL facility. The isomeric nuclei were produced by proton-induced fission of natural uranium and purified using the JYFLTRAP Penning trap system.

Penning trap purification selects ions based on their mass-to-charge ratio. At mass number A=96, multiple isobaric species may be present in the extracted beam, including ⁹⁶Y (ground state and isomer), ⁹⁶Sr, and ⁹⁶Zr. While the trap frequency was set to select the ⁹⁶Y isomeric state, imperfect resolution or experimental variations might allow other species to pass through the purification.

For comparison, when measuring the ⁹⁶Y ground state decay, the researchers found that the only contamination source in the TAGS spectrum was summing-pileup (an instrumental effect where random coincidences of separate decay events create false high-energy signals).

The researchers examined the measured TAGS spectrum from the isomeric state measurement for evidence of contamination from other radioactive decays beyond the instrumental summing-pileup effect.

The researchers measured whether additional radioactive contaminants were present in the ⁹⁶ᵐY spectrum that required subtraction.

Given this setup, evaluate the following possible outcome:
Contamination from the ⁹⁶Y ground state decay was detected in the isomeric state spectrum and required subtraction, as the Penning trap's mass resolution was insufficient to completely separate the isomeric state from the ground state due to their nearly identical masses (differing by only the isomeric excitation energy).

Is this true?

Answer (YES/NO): NO